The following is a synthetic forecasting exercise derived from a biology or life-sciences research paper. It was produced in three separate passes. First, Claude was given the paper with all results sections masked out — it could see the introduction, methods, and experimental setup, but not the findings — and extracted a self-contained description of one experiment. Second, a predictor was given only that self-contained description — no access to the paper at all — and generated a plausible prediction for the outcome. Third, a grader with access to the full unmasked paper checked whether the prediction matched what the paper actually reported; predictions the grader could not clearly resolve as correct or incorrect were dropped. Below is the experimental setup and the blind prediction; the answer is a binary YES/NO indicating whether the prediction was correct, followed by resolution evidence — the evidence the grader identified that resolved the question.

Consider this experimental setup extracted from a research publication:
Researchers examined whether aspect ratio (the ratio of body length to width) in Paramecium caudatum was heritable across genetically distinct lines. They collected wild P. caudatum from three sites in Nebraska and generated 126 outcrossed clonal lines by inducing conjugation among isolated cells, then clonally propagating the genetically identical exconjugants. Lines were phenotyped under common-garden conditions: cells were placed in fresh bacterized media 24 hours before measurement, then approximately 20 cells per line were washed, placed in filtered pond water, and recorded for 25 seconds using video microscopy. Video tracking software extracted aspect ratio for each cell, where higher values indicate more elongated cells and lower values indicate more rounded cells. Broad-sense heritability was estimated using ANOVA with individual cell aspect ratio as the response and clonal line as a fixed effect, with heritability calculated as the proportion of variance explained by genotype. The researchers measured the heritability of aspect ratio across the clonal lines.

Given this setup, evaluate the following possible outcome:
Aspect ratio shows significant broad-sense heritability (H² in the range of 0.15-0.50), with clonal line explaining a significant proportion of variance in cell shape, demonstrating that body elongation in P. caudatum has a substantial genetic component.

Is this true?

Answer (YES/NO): YES